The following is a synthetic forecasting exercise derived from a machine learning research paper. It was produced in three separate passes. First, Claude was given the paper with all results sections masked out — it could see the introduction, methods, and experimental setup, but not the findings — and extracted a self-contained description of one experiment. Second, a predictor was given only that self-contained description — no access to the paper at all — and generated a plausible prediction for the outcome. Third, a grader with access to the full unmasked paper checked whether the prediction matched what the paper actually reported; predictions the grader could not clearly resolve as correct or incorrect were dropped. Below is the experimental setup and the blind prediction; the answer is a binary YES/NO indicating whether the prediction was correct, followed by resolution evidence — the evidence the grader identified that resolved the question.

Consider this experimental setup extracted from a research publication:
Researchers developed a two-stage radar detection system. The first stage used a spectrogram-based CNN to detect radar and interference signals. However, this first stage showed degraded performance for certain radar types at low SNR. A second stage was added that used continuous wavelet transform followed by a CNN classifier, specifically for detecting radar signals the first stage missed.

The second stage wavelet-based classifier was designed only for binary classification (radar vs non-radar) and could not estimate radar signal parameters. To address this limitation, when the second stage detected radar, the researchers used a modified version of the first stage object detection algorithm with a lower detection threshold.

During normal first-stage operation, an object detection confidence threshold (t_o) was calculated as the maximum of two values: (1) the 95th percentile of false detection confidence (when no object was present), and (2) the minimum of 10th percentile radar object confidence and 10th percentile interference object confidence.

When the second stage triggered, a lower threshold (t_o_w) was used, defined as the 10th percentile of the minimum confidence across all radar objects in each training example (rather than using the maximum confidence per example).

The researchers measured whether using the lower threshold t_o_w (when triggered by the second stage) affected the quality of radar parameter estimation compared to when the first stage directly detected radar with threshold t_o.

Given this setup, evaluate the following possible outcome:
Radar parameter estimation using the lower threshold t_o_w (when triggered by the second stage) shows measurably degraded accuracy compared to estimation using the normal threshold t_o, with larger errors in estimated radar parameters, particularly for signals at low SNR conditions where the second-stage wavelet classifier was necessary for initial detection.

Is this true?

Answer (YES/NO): NO